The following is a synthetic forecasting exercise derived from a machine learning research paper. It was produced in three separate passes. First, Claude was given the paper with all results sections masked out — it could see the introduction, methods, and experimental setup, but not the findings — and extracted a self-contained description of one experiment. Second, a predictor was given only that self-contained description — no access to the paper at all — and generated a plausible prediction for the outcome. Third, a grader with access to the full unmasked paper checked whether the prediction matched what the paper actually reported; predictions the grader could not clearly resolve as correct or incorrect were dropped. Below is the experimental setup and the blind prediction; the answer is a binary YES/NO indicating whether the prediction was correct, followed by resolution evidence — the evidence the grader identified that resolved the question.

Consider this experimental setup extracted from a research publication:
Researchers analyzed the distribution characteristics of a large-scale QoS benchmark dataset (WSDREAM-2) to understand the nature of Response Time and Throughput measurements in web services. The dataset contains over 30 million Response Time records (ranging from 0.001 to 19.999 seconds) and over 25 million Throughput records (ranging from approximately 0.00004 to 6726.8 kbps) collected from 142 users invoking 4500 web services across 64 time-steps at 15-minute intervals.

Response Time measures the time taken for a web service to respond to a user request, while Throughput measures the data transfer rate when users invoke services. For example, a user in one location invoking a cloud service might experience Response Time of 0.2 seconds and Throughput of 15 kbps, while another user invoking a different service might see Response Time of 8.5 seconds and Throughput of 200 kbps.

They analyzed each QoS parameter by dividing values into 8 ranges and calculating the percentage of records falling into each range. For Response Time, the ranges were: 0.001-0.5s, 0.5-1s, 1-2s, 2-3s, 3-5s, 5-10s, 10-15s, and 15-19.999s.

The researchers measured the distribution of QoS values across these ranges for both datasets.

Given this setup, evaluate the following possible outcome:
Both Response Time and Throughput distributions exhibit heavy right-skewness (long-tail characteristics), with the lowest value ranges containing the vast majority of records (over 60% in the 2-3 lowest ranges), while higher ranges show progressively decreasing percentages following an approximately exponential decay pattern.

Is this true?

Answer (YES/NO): NO